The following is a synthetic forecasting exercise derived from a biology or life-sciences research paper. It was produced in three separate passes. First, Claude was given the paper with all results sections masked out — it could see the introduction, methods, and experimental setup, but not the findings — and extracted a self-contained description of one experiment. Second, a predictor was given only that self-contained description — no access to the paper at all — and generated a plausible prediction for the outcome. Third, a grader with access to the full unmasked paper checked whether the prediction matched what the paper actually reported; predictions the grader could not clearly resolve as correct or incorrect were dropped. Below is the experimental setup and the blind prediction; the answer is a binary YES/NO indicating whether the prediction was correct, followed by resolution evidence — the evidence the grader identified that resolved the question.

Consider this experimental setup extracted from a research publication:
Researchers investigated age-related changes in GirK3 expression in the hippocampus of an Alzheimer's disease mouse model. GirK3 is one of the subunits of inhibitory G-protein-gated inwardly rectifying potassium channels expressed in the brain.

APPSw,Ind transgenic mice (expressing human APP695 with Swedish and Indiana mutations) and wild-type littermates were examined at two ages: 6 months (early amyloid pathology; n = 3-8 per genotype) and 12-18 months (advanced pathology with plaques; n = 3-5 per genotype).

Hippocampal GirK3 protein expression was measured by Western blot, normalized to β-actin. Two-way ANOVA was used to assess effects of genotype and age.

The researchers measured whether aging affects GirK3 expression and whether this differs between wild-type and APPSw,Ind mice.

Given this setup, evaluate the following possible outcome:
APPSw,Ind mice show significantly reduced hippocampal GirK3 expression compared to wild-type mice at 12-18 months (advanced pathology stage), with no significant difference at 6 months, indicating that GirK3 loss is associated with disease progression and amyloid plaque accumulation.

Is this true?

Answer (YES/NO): NO